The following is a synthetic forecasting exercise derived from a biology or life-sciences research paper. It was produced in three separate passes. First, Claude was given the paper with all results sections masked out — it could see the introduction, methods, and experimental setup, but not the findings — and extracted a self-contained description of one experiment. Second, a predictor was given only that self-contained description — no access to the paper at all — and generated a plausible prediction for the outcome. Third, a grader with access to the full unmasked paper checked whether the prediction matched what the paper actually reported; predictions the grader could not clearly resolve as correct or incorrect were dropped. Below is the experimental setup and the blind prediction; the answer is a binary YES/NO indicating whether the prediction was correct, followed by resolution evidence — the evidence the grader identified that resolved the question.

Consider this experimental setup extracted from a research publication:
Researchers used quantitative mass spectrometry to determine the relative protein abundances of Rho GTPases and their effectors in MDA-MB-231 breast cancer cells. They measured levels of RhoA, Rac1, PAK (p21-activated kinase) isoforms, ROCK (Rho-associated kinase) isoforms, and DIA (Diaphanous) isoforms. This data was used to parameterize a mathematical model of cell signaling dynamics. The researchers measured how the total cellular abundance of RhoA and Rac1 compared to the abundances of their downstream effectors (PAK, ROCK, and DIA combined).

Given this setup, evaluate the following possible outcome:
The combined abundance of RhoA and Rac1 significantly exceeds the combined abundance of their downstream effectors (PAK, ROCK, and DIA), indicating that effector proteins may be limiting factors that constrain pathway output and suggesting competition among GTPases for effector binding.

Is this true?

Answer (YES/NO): YES